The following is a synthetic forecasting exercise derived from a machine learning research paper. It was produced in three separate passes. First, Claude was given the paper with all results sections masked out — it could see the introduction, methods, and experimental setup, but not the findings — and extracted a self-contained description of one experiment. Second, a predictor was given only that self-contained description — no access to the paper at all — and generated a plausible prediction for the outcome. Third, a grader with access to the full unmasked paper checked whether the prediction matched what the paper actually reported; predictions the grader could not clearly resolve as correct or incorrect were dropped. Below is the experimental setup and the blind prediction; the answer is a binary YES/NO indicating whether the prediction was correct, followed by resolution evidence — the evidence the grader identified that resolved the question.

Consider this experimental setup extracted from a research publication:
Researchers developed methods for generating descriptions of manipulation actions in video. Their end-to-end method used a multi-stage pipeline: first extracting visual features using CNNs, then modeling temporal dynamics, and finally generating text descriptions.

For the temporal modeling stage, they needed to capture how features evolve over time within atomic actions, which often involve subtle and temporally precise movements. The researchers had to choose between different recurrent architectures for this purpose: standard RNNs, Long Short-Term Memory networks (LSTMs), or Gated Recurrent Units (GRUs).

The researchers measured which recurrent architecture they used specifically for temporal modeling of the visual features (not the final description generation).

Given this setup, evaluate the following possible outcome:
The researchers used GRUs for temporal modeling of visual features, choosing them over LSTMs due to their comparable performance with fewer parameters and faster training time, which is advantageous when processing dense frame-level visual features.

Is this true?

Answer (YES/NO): YES